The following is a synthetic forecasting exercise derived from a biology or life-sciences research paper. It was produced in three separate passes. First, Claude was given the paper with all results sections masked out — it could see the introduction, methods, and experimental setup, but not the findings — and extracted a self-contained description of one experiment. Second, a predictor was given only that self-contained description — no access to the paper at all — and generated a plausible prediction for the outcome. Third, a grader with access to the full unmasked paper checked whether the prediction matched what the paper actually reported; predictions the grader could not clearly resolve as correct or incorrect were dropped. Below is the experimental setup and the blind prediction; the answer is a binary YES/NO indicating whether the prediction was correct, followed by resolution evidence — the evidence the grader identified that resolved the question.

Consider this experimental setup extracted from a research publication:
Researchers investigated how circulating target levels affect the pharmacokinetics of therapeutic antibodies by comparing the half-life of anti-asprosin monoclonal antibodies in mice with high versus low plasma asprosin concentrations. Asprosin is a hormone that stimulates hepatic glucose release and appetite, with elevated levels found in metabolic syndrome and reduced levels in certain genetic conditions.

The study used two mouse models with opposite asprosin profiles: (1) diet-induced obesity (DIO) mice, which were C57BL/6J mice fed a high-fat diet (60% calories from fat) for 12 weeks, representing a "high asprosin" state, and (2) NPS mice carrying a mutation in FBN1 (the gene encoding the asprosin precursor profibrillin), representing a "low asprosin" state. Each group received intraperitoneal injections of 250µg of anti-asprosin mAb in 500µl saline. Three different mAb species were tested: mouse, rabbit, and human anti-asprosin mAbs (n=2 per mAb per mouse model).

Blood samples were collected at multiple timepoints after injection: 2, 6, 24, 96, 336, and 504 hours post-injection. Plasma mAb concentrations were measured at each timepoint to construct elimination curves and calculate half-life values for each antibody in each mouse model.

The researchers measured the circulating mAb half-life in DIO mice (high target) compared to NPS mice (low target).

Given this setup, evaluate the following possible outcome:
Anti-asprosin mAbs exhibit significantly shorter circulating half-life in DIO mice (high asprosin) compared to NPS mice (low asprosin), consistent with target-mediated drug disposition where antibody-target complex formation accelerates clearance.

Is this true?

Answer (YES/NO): NO